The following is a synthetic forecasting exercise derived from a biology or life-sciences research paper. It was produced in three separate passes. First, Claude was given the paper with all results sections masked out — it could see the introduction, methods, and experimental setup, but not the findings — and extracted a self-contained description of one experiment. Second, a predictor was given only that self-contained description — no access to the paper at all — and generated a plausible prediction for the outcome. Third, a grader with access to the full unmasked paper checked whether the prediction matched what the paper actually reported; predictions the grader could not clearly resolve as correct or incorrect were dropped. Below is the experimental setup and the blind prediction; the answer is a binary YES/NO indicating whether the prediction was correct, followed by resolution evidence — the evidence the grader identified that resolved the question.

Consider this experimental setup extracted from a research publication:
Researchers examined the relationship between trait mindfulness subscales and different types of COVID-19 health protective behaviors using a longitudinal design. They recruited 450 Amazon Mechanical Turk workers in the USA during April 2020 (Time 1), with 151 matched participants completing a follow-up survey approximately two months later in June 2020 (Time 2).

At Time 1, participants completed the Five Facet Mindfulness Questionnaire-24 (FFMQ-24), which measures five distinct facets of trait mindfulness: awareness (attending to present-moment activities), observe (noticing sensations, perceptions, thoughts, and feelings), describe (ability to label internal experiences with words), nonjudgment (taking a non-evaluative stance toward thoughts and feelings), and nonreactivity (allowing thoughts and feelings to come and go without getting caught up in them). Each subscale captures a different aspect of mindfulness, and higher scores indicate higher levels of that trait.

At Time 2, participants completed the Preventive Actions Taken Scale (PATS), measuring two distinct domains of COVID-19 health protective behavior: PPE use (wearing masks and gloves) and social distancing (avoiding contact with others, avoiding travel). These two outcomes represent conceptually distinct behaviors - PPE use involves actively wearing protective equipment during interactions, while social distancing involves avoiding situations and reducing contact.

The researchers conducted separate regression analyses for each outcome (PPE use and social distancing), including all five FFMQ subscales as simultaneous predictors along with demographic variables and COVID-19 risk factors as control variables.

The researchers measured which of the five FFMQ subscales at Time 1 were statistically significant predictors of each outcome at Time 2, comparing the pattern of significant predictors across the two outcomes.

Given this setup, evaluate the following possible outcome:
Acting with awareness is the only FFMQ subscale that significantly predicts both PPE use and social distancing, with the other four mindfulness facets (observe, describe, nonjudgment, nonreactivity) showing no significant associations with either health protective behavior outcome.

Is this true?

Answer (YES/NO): NO